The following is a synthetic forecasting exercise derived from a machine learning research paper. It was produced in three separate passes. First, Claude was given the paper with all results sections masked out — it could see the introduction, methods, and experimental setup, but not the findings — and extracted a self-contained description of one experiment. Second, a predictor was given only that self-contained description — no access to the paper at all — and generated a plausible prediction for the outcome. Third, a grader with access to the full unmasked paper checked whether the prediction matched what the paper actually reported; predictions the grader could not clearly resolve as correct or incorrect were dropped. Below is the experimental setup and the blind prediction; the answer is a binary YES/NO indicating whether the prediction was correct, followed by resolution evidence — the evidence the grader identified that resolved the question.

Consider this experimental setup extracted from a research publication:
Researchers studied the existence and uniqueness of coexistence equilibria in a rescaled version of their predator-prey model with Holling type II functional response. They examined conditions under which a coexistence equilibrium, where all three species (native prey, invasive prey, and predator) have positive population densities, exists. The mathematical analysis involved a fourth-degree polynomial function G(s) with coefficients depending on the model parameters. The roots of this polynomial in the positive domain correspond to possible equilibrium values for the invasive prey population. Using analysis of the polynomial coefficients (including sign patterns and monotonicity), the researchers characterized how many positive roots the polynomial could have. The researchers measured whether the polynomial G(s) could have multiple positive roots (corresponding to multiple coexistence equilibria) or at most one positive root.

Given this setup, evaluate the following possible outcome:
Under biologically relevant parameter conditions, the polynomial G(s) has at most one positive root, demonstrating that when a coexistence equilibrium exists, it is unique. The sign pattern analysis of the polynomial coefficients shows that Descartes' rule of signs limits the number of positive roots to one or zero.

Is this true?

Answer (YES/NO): YES